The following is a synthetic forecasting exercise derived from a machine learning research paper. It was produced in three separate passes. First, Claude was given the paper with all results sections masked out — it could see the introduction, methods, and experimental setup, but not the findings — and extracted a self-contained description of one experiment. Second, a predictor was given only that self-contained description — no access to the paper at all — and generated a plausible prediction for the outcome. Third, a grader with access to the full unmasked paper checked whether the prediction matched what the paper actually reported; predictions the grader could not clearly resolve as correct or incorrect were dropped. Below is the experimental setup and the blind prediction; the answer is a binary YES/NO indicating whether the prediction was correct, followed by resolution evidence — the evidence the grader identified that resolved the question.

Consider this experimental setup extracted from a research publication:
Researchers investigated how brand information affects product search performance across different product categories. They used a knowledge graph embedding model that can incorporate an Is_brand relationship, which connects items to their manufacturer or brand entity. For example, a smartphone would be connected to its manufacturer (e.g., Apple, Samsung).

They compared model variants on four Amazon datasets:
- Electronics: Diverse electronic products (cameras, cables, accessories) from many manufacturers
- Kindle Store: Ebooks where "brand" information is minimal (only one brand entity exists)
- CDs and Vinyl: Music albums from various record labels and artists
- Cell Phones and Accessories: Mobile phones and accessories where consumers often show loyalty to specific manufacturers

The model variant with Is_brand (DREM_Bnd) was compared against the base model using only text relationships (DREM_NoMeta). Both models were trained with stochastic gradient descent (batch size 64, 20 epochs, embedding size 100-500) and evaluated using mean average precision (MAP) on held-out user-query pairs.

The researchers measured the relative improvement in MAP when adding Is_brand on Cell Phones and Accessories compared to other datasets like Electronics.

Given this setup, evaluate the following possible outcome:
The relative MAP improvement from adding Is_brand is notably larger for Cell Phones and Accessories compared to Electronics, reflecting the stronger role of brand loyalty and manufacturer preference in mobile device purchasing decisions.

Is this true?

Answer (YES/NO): YES